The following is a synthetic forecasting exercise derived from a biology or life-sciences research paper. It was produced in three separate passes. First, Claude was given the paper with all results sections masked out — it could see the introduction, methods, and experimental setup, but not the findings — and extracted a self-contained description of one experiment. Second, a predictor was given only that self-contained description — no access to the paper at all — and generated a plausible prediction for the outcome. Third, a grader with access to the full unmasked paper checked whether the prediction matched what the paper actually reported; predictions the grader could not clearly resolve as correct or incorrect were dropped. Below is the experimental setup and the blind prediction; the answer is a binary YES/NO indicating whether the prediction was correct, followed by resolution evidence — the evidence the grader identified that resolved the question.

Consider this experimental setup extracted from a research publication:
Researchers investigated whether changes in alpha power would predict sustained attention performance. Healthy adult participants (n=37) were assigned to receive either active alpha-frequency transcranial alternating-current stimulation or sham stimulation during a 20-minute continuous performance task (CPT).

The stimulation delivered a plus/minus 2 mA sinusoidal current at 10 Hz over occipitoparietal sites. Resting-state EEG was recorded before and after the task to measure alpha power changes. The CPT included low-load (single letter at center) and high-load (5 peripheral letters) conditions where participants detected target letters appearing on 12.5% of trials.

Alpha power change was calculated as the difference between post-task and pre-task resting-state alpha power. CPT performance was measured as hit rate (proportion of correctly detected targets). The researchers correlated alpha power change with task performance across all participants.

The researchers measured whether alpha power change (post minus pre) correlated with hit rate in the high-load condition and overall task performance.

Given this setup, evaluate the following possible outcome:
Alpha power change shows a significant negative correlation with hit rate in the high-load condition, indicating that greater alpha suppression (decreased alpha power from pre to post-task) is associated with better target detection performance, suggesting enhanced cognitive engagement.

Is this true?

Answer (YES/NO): NO